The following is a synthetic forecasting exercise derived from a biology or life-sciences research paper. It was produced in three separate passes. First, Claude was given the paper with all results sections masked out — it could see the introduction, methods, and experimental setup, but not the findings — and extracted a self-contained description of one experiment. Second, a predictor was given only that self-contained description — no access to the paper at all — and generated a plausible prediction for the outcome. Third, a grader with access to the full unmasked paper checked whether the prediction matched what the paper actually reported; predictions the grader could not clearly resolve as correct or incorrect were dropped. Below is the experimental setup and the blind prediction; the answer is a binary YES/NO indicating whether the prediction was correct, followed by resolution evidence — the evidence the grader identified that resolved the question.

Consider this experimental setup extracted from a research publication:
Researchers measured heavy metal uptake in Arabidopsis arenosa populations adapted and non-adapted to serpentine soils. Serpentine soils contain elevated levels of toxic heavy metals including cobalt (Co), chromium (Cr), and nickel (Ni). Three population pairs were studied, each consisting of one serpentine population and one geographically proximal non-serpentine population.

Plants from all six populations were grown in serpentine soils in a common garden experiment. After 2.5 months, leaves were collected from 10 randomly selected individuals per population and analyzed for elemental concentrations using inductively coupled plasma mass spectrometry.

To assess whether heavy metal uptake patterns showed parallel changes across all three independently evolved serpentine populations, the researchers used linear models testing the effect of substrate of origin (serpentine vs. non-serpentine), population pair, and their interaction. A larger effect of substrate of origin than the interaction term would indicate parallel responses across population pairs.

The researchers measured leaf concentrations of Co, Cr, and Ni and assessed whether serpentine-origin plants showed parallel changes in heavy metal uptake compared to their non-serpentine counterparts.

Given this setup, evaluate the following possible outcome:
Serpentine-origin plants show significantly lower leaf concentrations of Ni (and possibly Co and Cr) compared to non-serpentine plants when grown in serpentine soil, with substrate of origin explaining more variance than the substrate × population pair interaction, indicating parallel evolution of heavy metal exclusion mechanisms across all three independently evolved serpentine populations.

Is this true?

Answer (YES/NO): YES